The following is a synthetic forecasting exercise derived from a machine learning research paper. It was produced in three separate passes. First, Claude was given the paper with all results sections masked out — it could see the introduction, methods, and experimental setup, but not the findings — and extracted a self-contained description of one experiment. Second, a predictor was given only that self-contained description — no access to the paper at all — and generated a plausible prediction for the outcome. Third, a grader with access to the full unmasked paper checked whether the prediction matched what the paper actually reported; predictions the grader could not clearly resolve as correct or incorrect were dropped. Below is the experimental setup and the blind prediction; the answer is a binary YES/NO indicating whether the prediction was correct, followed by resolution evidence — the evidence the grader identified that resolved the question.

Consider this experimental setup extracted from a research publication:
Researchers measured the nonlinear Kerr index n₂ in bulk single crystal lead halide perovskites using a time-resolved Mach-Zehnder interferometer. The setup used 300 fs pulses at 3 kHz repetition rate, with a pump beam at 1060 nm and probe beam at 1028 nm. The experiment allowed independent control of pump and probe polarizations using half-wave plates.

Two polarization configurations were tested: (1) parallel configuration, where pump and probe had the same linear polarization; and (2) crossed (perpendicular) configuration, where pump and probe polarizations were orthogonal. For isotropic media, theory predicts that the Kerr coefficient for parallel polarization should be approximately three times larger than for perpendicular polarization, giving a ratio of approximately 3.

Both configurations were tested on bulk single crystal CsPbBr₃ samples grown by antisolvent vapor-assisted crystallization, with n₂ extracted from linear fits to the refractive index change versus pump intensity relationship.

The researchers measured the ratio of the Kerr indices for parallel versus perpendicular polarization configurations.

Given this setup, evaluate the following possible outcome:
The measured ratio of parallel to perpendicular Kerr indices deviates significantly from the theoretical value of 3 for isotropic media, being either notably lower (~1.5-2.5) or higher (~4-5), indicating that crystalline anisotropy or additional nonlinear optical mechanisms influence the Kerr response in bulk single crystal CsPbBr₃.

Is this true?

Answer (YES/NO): NO